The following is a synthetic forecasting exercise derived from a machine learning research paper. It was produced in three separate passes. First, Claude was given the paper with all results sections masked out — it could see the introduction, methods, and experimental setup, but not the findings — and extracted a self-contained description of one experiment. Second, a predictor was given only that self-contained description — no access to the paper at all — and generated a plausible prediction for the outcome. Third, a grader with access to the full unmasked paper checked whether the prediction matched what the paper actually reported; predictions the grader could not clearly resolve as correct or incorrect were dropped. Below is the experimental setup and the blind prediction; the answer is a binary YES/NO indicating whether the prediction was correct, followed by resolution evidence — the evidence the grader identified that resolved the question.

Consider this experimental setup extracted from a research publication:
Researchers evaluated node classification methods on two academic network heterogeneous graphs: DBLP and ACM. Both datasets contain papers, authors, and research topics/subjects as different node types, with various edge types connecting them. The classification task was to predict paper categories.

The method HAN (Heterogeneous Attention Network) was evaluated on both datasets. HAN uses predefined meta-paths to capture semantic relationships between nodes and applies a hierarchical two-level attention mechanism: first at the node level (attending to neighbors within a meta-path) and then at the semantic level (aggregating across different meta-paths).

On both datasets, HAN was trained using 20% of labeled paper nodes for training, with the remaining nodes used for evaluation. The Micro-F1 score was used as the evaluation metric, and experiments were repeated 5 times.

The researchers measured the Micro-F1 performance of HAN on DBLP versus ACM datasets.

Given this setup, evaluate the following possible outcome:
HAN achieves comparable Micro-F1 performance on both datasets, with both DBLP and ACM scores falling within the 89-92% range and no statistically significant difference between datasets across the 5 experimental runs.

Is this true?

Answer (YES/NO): NO